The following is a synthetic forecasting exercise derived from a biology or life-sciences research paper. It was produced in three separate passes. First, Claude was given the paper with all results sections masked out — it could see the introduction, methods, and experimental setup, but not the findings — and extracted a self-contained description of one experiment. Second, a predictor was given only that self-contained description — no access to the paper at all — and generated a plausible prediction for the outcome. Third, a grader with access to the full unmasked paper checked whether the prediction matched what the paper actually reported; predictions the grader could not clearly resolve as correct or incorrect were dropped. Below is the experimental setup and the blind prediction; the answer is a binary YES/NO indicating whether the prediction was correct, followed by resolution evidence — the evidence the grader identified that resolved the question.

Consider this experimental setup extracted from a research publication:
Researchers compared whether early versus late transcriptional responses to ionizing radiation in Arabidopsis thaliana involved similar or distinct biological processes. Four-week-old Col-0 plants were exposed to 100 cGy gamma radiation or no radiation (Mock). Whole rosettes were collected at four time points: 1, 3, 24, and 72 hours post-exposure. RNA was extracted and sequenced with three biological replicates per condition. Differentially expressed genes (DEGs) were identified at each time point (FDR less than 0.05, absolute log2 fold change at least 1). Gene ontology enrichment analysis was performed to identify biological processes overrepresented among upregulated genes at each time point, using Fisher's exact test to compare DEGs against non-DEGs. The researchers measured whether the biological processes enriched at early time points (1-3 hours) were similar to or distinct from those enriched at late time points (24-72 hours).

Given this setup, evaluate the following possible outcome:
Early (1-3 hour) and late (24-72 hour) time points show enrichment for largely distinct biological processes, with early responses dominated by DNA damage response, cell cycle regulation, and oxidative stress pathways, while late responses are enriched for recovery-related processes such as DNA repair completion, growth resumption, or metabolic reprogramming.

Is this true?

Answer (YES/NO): NO